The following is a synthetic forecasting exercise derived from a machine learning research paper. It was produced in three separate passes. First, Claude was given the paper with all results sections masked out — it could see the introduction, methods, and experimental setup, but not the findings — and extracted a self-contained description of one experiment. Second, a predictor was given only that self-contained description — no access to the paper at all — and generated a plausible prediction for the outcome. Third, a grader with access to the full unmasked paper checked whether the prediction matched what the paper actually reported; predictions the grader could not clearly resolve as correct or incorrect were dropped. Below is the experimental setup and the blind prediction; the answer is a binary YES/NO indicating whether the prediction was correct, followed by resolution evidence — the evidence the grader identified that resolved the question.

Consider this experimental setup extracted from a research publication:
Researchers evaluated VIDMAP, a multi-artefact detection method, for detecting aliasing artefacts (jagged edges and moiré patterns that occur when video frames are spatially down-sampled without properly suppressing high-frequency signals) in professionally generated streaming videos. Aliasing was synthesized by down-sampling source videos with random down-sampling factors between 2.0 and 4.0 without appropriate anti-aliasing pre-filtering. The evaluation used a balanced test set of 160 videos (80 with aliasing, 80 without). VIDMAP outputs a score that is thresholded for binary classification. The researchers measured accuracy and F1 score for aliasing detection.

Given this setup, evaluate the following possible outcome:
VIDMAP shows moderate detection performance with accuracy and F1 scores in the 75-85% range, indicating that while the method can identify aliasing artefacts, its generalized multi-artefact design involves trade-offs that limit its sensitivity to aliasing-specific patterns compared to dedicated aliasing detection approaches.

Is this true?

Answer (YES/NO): NO